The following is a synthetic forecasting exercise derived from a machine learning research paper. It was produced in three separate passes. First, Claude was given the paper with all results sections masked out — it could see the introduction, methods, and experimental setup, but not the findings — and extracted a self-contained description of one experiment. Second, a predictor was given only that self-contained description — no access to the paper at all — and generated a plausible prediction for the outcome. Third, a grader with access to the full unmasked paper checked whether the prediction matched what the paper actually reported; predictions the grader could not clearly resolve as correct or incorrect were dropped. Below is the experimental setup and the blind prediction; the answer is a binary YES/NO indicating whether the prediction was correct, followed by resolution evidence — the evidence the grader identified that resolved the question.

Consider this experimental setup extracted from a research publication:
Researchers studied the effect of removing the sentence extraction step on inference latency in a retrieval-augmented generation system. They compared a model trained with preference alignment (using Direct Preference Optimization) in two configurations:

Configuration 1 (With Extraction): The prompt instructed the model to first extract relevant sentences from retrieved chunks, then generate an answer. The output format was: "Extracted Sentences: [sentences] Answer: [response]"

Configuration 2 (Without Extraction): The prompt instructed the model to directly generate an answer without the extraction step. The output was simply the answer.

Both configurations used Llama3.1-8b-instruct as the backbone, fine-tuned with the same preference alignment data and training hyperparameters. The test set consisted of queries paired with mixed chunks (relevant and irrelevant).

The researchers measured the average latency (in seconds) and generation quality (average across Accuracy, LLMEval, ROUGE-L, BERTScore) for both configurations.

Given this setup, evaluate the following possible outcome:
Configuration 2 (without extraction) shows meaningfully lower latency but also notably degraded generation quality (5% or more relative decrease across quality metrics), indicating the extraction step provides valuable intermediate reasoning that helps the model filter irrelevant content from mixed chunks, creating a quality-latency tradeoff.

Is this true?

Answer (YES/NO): NO